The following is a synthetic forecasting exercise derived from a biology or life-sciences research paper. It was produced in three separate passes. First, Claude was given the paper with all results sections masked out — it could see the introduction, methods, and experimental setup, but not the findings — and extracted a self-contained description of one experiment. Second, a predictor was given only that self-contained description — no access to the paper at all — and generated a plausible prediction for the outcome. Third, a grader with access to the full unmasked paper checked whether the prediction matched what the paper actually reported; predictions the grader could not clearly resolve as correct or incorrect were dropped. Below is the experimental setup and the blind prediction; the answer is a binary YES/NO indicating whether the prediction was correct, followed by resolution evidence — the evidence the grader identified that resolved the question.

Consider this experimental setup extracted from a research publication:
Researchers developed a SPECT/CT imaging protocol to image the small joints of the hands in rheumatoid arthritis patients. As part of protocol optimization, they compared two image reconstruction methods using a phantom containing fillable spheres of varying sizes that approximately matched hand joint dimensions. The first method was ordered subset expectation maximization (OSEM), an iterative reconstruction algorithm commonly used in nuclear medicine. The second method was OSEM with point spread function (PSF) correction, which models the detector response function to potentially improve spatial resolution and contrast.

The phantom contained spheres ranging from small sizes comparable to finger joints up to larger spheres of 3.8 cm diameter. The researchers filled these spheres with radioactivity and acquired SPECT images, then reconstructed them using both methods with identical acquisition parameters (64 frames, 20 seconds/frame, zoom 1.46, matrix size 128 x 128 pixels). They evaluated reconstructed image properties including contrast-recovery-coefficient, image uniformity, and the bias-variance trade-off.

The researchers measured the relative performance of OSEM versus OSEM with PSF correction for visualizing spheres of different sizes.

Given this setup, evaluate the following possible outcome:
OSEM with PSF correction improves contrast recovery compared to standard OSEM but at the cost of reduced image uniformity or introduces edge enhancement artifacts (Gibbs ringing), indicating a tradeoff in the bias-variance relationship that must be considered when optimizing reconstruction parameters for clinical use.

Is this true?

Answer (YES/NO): YES